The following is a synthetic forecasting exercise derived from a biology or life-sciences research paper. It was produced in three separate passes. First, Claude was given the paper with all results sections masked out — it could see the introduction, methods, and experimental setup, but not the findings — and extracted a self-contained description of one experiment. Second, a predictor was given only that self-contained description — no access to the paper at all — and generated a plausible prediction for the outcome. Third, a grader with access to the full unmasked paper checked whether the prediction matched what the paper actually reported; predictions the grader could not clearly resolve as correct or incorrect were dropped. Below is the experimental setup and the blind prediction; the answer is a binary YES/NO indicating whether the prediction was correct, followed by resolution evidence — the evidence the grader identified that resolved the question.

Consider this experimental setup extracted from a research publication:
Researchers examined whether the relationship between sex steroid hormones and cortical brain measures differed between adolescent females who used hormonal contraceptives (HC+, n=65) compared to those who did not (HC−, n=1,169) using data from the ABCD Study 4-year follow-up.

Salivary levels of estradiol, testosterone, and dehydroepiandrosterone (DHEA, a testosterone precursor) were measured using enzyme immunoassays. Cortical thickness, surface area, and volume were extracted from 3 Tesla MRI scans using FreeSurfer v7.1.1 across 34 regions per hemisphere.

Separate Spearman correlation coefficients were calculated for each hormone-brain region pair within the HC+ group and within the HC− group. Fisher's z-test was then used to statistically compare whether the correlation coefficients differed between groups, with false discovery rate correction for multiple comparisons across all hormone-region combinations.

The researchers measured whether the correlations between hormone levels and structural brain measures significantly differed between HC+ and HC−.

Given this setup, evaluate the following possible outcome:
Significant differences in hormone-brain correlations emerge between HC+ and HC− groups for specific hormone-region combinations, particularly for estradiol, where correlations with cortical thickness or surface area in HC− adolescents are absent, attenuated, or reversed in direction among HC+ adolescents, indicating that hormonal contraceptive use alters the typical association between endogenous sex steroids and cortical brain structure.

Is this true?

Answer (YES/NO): NO